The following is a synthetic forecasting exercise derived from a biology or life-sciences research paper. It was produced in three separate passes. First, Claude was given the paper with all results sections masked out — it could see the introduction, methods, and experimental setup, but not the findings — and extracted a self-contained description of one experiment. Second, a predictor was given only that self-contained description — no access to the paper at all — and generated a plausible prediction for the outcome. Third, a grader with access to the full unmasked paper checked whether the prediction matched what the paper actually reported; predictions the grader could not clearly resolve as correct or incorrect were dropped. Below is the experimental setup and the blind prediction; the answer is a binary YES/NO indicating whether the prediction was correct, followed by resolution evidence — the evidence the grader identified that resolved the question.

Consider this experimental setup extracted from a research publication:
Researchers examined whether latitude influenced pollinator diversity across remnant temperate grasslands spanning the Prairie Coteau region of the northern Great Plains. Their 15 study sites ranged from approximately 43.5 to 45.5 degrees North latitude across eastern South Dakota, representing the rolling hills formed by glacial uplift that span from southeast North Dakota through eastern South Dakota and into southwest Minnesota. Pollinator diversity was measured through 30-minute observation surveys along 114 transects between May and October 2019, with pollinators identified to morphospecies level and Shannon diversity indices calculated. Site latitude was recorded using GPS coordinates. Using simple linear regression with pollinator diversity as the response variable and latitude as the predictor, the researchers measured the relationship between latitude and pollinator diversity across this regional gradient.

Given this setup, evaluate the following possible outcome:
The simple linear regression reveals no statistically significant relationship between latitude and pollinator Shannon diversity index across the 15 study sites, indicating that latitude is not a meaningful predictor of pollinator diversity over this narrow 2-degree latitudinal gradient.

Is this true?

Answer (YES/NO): YES